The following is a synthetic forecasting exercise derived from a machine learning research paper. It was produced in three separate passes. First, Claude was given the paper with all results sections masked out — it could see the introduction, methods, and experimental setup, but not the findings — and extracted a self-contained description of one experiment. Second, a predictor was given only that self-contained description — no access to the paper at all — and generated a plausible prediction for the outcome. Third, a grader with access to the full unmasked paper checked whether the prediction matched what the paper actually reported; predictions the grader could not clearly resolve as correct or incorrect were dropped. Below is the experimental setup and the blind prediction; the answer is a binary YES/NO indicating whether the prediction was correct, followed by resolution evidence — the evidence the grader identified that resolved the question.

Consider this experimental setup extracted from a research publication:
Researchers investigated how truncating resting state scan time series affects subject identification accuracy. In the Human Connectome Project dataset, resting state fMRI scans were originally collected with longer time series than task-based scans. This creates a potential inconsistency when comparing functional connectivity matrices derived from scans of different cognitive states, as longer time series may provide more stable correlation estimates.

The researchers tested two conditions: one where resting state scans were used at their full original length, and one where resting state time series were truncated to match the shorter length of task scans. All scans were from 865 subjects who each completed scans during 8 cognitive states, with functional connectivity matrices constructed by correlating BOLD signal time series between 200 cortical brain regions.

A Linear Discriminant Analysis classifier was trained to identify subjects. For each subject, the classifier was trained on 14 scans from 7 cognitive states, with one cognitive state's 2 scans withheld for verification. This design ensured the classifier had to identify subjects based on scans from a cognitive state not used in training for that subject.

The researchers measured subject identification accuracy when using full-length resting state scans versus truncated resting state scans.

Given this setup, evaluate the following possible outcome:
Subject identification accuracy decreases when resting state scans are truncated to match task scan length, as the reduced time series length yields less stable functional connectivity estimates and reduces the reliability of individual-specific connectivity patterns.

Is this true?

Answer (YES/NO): YES